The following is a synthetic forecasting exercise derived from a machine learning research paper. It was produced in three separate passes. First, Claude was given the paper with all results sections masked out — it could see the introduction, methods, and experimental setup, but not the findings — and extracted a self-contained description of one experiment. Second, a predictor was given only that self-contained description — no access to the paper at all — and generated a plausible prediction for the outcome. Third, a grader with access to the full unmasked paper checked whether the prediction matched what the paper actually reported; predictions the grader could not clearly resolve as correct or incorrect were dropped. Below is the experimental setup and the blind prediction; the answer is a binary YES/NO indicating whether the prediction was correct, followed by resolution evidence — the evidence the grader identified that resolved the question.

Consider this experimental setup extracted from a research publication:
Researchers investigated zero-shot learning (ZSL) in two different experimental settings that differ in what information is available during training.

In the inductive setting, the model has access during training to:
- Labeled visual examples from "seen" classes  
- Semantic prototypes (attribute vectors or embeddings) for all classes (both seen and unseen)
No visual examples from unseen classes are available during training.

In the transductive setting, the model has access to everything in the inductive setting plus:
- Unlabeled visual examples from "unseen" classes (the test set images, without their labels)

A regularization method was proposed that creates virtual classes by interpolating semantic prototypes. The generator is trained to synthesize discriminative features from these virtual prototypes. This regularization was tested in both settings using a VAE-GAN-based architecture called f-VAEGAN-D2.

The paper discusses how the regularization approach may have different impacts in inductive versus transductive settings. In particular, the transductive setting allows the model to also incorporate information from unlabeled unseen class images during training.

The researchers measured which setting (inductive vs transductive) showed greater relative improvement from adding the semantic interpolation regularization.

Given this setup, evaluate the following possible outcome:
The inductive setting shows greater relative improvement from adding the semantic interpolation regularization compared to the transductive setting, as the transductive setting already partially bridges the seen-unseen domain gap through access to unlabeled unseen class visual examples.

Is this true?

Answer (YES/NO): YES